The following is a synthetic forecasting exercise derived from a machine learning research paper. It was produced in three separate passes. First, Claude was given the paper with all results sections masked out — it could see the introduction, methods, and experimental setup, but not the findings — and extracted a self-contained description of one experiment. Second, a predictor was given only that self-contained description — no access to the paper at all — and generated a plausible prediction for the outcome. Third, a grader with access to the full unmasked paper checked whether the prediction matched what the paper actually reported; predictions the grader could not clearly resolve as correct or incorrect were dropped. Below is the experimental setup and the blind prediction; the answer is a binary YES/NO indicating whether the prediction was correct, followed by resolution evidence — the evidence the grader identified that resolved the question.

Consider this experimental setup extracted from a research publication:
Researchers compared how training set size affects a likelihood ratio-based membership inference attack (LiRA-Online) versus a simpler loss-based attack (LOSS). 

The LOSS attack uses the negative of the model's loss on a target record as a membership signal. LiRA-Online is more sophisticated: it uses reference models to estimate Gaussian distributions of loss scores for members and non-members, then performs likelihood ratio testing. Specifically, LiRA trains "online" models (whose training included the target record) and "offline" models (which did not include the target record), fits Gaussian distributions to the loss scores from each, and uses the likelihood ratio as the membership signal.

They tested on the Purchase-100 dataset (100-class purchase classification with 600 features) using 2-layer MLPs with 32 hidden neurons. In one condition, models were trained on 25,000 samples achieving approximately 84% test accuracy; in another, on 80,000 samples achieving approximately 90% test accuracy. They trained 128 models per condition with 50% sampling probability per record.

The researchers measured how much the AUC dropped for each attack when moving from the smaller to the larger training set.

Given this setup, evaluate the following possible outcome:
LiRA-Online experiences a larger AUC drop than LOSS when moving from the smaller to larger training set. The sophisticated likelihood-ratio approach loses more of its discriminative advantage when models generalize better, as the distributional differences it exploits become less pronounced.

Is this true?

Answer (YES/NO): YES